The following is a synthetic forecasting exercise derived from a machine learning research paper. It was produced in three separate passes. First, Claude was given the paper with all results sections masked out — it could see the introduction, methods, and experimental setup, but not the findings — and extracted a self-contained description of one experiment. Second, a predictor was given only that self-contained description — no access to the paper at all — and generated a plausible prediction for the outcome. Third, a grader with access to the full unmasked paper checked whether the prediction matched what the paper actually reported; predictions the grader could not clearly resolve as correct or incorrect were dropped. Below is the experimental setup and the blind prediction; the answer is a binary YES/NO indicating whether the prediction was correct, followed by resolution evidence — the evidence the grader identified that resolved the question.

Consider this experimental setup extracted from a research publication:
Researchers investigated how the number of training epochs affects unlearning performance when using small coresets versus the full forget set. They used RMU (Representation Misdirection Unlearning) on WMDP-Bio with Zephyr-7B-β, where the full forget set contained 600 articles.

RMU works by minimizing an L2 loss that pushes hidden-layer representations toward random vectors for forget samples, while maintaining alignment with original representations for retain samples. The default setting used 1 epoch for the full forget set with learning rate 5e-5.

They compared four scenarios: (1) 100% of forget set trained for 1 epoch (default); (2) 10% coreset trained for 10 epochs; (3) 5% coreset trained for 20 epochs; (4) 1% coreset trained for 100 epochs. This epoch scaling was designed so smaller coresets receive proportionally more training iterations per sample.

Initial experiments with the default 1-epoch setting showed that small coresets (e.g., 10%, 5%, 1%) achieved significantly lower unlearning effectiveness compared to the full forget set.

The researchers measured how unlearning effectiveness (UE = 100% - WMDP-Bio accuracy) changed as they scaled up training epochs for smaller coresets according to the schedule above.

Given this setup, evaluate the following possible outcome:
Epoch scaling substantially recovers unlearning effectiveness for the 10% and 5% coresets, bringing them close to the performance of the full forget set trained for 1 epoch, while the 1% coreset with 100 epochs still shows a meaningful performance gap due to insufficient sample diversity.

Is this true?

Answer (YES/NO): NO